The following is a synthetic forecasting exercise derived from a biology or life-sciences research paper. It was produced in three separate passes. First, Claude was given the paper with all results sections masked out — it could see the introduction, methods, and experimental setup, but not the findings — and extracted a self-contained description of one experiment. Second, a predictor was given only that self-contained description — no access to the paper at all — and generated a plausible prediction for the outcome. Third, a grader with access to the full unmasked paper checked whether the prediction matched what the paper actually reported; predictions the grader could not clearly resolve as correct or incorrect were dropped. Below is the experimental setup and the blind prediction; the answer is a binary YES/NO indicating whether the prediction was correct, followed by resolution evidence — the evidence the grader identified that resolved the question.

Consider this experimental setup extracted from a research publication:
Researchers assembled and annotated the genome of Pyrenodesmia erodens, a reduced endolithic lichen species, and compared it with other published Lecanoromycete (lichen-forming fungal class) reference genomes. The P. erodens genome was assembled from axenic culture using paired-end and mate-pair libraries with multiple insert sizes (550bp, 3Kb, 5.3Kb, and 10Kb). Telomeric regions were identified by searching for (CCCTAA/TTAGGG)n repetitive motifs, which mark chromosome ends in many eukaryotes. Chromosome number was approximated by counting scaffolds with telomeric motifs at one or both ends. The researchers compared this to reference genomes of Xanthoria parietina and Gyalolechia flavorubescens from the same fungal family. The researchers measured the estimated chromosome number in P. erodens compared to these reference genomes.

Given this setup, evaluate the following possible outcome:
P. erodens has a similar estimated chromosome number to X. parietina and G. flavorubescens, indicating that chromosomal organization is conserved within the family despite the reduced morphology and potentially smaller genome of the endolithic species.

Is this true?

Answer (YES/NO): NO